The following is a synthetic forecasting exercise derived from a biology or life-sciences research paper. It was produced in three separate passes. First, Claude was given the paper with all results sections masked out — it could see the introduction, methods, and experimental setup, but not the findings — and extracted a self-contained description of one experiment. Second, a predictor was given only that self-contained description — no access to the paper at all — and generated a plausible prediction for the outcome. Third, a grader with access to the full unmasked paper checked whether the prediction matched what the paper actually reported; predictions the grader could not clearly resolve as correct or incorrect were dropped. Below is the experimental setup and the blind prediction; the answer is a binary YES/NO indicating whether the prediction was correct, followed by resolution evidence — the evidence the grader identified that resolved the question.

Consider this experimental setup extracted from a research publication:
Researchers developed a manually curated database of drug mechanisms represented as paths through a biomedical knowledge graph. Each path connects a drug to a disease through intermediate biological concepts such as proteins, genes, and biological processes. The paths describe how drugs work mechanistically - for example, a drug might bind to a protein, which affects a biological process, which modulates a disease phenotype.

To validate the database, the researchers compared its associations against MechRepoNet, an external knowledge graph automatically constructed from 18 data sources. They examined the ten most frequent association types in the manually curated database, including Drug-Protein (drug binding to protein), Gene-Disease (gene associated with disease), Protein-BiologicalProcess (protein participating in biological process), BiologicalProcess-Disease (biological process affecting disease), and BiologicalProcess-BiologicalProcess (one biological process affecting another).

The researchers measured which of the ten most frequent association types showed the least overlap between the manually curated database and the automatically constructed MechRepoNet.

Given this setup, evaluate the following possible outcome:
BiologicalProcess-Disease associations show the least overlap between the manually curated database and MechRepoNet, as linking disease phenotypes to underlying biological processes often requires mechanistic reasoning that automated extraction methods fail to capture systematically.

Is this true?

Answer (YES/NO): NO